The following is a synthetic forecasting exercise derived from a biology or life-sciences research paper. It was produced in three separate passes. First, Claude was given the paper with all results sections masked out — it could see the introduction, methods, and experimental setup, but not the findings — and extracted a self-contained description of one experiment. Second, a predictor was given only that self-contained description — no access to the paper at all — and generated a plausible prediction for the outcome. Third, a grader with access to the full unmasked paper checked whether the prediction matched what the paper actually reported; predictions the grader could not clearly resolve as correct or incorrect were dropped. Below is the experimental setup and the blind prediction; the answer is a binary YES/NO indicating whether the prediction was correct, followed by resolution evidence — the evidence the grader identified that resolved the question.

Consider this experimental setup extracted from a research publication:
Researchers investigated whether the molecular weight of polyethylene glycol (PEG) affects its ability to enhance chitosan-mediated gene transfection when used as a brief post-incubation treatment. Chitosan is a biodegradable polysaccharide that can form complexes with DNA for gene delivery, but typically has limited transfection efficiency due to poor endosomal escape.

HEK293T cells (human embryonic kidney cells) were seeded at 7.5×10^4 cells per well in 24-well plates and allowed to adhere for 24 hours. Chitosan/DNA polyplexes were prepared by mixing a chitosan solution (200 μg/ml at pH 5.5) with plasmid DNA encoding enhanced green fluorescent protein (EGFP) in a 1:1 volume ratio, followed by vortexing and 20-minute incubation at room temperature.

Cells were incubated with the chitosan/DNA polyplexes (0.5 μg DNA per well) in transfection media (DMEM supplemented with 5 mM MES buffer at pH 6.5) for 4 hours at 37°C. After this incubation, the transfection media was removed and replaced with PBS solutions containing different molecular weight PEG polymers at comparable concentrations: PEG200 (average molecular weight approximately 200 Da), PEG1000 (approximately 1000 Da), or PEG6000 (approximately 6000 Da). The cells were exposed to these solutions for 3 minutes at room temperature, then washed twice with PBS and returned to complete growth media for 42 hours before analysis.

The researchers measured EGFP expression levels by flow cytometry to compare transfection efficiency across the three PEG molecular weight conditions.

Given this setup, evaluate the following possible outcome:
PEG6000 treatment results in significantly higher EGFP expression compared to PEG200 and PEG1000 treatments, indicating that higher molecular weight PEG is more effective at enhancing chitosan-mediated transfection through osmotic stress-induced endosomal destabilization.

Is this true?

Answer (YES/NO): NO